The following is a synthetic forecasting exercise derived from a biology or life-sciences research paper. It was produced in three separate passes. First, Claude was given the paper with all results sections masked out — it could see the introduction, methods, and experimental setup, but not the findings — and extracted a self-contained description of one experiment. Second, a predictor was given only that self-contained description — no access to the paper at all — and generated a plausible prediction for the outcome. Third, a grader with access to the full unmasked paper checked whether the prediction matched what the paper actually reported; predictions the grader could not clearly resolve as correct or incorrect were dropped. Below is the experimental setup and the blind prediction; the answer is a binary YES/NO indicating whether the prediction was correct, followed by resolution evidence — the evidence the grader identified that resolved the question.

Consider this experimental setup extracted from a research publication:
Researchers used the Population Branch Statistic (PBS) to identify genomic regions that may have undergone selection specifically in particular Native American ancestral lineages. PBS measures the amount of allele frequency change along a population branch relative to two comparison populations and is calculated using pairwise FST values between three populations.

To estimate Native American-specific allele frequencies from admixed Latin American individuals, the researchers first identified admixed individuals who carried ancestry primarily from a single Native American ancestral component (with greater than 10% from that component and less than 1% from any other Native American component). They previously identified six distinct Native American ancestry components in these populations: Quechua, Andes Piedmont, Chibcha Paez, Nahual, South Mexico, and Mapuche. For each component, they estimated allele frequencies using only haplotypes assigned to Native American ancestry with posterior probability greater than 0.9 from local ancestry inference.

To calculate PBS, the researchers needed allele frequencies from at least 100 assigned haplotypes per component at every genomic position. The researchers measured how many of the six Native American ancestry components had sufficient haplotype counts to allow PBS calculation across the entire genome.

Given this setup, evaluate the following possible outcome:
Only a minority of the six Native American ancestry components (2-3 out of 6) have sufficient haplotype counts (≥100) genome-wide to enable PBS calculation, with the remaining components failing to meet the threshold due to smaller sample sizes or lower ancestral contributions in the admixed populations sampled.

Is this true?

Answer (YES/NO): NO